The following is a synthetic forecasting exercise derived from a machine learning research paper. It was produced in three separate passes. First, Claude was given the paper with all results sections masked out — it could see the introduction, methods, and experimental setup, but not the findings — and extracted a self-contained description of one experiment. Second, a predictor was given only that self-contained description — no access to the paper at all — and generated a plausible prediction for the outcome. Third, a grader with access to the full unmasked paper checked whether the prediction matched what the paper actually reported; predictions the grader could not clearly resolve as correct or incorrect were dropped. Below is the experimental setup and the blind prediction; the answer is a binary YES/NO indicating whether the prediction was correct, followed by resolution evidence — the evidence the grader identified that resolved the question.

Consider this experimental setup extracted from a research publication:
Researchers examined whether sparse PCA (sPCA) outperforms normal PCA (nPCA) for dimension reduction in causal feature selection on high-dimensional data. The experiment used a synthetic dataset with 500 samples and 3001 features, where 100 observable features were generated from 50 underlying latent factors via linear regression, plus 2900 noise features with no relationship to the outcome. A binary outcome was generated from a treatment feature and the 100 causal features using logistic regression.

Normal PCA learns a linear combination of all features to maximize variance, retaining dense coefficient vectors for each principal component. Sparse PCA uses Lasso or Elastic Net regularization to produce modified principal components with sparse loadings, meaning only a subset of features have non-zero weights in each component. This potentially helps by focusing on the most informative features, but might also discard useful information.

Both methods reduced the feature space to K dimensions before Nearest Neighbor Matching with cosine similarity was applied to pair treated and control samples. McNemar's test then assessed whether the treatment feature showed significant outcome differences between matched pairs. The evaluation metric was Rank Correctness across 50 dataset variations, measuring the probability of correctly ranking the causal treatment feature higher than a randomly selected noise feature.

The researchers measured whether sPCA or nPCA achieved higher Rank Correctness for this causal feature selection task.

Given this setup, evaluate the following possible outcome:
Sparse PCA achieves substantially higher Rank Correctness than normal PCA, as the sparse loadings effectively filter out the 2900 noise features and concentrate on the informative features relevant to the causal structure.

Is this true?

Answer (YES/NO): NO